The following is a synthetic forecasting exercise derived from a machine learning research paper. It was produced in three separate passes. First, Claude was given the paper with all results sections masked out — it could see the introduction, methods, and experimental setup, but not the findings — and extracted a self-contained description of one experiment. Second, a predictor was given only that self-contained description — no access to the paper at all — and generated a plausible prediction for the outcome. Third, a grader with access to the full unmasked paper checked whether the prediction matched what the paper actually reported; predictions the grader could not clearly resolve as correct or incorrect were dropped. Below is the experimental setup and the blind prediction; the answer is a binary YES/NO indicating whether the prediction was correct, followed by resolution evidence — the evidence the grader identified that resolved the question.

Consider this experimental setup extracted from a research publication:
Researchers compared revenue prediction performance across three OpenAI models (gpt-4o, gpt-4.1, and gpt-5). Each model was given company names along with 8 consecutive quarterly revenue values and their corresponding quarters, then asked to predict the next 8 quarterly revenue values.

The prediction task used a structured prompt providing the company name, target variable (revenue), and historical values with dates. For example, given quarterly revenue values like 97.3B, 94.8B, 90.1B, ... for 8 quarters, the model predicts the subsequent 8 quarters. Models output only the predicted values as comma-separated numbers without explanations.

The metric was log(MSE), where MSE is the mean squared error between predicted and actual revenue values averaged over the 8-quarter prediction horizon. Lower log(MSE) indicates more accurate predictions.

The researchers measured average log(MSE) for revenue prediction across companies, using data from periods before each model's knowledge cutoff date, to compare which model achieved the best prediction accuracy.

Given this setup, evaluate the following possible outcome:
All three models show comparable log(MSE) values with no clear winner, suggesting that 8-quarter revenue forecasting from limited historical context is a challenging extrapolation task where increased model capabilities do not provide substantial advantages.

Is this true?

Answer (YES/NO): NO